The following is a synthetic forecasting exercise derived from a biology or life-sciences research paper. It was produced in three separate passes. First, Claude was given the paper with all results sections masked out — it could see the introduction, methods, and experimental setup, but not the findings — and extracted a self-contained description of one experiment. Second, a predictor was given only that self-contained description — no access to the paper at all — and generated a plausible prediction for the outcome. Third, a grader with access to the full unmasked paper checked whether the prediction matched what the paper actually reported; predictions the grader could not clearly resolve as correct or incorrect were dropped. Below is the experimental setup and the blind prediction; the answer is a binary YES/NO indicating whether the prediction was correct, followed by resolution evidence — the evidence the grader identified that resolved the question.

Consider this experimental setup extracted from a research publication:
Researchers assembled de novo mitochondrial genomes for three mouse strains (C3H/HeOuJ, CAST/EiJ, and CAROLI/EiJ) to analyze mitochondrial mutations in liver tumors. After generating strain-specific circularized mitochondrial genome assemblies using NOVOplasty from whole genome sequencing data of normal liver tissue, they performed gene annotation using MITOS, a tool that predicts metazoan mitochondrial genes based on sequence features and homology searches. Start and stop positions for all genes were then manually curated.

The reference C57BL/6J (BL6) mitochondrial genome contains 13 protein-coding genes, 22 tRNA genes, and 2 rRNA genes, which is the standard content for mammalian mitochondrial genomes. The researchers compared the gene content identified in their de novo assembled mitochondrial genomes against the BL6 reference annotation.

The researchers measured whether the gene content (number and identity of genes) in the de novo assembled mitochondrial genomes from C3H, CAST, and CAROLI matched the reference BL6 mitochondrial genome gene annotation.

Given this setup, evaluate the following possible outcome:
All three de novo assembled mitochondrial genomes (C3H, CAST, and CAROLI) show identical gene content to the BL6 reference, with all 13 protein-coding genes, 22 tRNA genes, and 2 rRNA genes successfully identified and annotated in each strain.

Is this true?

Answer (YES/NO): YES